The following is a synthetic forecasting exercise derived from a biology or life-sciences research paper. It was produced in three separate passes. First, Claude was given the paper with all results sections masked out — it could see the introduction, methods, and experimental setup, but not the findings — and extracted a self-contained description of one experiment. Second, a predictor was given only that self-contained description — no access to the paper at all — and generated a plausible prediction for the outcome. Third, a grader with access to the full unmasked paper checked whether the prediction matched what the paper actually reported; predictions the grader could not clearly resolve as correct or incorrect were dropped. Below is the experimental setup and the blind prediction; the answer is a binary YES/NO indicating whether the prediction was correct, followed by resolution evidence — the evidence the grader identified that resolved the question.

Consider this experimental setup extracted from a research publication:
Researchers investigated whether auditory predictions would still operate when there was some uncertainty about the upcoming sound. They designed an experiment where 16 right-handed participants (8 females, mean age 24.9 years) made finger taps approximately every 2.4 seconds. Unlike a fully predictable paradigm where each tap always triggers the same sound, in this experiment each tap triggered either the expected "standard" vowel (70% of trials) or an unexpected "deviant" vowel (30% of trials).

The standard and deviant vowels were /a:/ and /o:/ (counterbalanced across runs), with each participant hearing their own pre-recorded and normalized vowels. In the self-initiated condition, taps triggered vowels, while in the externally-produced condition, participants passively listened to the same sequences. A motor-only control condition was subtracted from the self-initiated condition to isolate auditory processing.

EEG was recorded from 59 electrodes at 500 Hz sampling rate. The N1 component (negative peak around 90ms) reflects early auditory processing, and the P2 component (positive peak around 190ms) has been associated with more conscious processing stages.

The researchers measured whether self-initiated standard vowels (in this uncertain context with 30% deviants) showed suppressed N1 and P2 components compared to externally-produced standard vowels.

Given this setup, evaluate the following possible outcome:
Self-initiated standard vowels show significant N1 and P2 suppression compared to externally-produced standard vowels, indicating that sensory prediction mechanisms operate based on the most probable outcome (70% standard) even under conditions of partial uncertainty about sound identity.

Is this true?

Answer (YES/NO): YES